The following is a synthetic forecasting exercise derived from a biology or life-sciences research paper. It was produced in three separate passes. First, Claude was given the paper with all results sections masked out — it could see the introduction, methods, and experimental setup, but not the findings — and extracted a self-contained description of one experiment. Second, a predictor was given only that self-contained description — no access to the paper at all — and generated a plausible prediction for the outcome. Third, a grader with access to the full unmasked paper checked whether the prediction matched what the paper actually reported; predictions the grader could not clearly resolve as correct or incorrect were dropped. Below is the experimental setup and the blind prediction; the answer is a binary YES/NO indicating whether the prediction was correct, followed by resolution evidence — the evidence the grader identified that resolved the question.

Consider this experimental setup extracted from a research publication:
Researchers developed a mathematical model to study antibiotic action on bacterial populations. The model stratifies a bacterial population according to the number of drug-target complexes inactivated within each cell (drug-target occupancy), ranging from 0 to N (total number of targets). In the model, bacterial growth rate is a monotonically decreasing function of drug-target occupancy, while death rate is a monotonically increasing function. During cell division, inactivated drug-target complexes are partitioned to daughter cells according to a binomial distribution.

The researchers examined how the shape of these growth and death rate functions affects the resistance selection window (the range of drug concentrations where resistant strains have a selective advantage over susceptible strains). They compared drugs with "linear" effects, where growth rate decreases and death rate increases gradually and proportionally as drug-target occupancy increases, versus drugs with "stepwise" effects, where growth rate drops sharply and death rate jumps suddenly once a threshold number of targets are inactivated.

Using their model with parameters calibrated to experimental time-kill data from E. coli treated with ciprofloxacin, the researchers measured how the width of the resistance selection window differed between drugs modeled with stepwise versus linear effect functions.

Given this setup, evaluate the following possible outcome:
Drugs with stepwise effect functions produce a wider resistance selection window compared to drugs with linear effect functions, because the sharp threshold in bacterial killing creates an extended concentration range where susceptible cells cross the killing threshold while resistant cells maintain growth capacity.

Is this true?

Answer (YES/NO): NO